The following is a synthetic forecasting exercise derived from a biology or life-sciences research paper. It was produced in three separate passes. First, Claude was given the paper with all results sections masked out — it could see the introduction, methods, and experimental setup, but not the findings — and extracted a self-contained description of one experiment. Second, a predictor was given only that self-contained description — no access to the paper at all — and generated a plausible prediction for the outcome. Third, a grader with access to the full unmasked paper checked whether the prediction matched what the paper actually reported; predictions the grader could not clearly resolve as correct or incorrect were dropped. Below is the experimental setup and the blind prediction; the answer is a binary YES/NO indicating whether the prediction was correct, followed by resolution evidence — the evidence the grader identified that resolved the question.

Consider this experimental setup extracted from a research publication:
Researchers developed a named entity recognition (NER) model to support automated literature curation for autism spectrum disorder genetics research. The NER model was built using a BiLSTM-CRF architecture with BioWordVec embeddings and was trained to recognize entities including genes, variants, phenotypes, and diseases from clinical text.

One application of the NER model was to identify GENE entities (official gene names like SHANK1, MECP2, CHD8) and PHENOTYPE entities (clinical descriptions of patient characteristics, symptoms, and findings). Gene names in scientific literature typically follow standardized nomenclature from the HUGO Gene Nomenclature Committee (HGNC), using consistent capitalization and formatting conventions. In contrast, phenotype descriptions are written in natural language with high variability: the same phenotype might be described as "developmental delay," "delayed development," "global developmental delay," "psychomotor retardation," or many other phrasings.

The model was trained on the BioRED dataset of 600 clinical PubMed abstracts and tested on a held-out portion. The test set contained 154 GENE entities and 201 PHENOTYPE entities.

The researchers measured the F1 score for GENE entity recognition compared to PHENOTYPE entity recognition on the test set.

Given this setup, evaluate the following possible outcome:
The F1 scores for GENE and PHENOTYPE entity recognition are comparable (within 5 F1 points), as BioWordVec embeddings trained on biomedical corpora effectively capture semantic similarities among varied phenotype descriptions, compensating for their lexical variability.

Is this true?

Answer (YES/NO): NO